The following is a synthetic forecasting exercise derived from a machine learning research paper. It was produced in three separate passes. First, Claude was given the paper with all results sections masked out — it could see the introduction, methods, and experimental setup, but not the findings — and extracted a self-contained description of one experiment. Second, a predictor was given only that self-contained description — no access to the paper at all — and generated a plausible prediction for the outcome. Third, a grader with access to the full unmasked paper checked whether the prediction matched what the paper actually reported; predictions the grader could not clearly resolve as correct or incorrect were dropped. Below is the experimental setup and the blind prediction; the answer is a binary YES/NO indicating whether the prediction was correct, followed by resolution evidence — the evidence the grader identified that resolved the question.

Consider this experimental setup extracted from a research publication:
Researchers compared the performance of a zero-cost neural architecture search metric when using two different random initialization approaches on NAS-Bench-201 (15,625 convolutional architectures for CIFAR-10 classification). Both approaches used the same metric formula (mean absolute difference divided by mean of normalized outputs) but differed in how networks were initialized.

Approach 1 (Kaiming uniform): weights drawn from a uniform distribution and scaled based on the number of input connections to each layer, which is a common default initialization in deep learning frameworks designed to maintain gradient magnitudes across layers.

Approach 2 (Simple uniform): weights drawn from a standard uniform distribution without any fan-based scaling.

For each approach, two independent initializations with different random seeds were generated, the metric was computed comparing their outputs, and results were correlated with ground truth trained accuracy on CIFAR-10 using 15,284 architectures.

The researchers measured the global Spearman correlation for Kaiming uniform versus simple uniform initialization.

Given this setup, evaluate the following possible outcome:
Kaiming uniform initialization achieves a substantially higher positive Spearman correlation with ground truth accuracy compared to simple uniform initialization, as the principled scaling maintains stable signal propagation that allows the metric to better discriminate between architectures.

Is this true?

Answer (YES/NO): YES